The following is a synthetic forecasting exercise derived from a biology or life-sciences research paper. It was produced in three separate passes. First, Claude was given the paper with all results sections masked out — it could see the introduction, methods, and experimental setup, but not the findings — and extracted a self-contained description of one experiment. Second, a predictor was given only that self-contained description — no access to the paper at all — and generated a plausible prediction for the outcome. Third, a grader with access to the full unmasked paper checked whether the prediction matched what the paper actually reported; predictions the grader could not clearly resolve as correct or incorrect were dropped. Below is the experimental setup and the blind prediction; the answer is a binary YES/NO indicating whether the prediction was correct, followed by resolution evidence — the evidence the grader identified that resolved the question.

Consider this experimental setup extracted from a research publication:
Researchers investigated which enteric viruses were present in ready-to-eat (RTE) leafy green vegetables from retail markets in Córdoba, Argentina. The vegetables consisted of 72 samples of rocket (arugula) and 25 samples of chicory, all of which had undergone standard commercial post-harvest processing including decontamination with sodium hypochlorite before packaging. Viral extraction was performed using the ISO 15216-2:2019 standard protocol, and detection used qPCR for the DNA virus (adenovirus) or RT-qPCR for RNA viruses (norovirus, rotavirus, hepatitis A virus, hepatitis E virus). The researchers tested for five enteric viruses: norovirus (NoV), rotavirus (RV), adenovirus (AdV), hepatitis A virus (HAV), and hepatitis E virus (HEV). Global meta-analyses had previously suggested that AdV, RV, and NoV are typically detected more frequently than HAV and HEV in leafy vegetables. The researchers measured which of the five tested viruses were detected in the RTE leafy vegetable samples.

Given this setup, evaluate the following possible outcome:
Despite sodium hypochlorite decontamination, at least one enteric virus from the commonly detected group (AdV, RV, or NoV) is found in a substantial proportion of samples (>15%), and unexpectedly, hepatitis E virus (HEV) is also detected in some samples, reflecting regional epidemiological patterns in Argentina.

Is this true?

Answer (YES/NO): NO